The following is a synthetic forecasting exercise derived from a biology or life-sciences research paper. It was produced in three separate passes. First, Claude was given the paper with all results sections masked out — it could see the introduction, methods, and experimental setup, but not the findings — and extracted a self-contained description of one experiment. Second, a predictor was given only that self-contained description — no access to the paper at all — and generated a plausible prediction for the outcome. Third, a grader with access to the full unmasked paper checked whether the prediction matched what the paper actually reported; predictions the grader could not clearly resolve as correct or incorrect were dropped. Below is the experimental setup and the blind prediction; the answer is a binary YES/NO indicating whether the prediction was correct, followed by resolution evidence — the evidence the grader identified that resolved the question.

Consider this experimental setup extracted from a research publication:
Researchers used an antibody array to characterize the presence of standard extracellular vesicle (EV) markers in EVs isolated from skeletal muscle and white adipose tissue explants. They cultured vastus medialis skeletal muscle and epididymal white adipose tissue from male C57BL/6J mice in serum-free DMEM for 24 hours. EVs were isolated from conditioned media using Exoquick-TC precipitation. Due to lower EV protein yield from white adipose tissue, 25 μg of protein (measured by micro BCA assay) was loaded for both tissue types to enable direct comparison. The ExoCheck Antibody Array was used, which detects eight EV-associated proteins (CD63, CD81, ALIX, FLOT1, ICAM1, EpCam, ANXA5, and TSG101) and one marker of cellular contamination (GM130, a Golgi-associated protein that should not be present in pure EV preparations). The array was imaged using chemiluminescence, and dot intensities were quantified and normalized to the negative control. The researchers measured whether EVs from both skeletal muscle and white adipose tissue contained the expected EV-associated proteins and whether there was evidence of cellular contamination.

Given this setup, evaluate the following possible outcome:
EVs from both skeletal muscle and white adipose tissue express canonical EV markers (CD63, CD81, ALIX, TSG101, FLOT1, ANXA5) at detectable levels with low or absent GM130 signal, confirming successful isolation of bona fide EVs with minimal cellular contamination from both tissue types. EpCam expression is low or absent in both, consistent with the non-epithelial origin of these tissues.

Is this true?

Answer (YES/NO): NO